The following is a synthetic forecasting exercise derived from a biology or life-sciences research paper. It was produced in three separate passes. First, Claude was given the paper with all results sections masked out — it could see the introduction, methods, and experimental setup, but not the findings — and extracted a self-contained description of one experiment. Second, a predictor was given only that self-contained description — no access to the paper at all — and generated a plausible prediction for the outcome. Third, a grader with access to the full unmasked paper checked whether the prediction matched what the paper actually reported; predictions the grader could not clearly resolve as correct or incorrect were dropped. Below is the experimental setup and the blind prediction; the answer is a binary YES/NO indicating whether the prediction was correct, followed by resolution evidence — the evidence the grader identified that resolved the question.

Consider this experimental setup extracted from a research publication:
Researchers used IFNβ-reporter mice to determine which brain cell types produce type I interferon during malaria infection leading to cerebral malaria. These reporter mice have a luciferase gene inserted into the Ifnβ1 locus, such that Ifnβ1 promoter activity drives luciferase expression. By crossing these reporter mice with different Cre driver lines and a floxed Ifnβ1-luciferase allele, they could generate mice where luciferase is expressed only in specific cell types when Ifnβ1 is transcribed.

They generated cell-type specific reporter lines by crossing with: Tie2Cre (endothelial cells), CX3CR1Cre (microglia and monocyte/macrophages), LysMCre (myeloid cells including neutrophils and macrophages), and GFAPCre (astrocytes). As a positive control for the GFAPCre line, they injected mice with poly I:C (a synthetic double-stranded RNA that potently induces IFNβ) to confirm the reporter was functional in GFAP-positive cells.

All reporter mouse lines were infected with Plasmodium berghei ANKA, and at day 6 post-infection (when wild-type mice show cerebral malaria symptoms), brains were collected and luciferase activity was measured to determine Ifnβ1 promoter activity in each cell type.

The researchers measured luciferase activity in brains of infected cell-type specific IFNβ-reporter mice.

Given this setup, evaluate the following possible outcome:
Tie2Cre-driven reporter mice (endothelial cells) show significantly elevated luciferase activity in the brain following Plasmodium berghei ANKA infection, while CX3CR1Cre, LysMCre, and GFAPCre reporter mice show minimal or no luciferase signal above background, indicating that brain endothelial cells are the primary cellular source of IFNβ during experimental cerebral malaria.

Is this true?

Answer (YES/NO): NO